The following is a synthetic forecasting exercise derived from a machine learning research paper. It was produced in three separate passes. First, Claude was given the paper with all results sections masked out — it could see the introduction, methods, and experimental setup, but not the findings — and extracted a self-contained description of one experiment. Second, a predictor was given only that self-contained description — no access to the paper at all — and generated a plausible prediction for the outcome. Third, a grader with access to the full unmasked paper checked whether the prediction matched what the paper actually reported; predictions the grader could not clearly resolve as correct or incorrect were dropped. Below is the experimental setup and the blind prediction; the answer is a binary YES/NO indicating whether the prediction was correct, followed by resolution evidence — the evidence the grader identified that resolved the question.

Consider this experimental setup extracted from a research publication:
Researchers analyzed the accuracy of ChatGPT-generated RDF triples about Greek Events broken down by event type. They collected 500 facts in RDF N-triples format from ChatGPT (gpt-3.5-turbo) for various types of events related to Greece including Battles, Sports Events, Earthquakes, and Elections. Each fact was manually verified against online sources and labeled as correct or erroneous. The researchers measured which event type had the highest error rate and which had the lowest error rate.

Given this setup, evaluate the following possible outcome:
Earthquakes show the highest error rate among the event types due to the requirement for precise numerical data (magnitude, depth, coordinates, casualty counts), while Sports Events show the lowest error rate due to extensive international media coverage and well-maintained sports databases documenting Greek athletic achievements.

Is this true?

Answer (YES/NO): NO